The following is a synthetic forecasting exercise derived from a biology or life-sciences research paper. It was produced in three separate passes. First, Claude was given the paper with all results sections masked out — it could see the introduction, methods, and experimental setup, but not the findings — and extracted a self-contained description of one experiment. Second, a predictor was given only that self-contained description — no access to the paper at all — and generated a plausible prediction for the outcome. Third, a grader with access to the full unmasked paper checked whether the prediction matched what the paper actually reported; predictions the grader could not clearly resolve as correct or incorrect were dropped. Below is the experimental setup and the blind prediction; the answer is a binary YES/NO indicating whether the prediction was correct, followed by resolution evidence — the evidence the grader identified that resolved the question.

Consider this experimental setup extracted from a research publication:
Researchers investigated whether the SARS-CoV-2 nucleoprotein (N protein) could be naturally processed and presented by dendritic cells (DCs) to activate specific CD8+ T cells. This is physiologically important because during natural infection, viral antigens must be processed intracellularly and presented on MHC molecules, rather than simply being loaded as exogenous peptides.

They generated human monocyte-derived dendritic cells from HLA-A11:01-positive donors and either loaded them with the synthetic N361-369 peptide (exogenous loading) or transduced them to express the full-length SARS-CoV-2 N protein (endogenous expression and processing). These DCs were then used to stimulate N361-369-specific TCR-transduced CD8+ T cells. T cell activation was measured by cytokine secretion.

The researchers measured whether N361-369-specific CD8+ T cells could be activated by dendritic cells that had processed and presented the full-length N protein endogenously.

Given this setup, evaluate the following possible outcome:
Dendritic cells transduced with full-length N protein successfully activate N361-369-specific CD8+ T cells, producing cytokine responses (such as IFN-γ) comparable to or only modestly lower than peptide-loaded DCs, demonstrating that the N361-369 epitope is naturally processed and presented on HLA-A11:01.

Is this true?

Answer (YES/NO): YES